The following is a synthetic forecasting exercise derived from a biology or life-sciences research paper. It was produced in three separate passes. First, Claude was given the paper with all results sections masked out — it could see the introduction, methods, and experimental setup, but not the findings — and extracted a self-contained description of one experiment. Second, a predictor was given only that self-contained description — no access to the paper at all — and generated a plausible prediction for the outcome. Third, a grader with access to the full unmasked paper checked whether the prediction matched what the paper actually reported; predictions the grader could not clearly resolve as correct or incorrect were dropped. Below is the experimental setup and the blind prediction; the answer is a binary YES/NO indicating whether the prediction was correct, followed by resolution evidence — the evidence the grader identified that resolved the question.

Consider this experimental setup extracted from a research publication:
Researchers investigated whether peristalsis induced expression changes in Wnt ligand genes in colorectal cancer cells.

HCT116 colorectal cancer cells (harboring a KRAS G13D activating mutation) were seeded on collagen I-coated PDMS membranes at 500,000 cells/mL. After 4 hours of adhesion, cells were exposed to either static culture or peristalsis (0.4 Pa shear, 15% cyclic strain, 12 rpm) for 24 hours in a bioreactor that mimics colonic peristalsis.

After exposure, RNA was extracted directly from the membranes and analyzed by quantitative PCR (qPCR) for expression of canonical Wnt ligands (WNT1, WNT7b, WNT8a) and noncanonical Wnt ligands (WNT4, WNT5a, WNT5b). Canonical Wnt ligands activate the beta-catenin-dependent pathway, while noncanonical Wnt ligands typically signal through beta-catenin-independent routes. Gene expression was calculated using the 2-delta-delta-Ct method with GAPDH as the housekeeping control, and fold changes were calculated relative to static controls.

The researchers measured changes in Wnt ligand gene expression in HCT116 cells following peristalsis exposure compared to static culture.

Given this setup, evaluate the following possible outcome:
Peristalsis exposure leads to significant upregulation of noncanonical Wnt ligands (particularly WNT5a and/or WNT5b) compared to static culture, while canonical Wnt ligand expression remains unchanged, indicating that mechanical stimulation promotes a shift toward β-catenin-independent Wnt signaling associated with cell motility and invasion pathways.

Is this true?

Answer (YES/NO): NO